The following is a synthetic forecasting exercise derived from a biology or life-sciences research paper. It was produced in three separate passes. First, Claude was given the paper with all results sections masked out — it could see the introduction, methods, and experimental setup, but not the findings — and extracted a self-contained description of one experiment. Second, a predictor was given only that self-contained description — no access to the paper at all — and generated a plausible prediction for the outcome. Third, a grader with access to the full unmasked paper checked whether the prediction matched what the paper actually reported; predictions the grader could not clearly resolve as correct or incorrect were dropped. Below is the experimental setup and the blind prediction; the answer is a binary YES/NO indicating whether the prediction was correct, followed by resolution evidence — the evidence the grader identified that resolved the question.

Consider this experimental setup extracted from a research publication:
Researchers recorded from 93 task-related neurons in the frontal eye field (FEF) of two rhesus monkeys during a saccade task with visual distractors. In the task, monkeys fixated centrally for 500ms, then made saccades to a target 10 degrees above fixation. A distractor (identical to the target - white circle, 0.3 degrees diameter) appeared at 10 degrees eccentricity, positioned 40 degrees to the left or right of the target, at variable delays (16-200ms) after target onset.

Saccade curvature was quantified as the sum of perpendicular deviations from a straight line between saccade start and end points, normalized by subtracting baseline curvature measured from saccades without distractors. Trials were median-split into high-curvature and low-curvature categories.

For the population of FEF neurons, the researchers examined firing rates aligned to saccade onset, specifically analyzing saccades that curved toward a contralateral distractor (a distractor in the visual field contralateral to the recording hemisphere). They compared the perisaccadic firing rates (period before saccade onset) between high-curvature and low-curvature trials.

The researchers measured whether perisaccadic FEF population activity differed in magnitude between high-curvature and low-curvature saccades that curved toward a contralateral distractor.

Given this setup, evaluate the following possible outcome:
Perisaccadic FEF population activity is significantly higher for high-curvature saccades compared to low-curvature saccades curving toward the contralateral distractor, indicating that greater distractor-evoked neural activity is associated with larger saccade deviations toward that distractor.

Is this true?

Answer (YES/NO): YES